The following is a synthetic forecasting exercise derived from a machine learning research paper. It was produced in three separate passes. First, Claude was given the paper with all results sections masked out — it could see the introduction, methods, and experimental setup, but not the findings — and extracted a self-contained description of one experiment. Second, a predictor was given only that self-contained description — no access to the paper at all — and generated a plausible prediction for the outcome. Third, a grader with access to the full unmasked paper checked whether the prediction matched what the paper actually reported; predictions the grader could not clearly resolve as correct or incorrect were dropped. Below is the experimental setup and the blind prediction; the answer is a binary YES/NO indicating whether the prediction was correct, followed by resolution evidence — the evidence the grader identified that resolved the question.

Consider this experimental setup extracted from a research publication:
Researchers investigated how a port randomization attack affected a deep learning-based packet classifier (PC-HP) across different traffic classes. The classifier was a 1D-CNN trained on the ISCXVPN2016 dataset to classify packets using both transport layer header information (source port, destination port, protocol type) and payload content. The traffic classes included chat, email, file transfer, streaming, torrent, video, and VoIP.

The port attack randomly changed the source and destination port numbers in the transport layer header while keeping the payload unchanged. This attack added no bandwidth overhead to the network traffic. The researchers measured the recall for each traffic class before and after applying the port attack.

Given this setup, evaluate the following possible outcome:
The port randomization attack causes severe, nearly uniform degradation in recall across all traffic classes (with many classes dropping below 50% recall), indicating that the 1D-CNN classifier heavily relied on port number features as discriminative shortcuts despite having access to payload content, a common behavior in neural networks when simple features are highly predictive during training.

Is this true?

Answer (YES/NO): NO